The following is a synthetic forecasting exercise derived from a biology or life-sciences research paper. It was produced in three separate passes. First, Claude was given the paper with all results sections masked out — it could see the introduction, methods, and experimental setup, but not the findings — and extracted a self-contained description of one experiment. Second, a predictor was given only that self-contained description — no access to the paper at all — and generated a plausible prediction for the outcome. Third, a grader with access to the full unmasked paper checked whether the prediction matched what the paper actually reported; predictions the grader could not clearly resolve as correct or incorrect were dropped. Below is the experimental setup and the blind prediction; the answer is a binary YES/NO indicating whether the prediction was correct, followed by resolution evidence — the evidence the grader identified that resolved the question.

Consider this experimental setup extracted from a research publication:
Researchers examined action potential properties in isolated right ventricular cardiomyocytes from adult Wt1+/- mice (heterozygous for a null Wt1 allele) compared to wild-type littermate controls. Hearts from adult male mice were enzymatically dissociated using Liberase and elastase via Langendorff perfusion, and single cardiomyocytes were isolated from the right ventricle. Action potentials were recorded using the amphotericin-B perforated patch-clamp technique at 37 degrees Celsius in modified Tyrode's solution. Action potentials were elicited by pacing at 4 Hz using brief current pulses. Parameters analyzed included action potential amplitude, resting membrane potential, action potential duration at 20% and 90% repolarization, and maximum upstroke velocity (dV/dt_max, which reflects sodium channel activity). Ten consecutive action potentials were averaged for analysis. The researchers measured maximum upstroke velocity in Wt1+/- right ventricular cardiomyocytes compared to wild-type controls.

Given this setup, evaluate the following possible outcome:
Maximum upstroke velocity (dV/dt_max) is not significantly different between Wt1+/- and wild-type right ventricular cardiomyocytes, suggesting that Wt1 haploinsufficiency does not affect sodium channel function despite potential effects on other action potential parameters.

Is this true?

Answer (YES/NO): YES